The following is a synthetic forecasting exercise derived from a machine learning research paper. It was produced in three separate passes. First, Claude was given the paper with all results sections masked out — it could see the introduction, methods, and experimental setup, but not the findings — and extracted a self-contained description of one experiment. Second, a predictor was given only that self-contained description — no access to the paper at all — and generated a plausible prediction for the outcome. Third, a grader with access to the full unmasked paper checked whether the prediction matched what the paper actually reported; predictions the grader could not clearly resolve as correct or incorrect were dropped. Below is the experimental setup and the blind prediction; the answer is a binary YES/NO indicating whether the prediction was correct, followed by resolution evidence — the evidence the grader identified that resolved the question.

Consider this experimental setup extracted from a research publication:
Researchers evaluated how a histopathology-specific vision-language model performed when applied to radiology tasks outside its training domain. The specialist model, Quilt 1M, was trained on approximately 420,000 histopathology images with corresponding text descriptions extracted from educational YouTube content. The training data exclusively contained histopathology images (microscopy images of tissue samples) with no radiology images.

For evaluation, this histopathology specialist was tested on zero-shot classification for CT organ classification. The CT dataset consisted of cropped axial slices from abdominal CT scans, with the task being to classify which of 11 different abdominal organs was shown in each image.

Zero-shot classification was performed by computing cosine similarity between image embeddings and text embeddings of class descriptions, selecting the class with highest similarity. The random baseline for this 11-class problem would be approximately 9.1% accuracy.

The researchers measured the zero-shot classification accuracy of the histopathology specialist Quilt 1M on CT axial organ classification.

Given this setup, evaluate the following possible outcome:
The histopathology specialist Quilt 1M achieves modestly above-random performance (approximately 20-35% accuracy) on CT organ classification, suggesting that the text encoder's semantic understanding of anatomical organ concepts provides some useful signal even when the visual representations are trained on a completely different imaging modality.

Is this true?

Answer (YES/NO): NO